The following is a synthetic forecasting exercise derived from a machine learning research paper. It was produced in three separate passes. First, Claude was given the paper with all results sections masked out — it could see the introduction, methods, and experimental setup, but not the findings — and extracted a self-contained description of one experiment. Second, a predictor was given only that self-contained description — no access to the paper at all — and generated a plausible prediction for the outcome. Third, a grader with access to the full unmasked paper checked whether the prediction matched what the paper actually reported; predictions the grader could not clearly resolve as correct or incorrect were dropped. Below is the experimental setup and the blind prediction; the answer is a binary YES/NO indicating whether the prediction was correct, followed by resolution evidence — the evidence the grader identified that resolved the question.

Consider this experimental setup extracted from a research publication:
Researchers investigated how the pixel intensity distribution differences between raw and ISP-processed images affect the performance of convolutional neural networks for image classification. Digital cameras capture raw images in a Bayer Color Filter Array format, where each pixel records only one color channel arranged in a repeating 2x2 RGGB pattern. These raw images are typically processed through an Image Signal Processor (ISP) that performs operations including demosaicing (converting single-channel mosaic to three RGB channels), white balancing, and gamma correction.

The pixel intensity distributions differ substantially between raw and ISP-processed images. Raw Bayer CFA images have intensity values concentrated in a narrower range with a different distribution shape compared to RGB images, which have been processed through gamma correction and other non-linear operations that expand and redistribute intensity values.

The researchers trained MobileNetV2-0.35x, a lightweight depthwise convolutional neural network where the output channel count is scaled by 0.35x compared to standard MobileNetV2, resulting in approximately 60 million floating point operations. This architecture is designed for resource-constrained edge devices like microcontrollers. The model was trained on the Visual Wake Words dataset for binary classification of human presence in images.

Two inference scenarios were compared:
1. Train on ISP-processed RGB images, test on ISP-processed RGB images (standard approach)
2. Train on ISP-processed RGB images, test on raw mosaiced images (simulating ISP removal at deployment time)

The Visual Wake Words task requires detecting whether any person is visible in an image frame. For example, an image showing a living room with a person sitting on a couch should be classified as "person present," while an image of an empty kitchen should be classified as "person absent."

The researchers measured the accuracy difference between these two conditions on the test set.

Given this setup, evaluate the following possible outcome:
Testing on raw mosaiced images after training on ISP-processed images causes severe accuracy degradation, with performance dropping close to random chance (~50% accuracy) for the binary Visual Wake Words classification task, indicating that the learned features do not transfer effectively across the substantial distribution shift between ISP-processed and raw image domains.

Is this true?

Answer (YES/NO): NO